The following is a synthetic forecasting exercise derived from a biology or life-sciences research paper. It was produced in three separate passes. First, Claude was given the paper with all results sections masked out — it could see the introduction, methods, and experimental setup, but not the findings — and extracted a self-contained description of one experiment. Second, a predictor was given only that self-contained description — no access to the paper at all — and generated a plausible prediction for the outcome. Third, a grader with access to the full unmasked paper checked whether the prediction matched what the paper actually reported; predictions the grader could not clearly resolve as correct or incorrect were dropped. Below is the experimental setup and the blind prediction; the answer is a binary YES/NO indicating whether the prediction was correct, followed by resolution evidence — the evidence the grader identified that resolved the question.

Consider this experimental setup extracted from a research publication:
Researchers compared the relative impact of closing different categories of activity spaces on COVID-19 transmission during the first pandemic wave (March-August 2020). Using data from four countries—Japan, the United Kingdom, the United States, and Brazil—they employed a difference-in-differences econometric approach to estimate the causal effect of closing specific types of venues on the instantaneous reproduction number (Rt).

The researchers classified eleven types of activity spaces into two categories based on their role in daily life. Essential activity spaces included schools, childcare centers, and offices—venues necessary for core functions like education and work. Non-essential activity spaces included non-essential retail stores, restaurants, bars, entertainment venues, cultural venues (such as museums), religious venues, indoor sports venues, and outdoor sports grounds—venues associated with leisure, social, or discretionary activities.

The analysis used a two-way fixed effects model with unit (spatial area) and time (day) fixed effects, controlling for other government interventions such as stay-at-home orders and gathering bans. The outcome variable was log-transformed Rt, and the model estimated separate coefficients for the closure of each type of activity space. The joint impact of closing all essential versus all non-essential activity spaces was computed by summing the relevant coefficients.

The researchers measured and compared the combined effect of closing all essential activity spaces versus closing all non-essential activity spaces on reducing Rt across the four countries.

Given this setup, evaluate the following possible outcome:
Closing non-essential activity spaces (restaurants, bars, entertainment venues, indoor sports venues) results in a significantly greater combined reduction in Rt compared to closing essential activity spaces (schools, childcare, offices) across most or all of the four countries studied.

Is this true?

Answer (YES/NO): YES